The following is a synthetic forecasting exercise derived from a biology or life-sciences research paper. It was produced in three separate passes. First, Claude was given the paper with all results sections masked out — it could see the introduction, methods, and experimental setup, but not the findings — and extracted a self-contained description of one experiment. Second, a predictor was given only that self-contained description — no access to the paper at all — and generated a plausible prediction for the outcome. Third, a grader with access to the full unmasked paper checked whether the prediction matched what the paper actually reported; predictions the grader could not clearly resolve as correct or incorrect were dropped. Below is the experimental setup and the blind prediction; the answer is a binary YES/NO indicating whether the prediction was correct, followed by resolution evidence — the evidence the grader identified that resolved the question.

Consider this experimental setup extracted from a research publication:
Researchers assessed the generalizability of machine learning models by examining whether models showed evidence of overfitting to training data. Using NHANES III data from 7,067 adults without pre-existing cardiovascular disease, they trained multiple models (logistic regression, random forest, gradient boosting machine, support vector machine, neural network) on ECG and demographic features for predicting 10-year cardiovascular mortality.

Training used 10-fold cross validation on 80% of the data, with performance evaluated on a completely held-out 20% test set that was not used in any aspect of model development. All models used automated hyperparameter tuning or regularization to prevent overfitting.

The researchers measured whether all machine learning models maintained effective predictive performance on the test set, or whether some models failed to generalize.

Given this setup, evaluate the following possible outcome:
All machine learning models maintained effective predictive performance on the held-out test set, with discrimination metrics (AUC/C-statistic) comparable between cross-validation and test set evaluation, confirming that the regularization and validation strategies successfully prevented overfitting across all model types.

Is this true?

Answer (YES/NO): NO